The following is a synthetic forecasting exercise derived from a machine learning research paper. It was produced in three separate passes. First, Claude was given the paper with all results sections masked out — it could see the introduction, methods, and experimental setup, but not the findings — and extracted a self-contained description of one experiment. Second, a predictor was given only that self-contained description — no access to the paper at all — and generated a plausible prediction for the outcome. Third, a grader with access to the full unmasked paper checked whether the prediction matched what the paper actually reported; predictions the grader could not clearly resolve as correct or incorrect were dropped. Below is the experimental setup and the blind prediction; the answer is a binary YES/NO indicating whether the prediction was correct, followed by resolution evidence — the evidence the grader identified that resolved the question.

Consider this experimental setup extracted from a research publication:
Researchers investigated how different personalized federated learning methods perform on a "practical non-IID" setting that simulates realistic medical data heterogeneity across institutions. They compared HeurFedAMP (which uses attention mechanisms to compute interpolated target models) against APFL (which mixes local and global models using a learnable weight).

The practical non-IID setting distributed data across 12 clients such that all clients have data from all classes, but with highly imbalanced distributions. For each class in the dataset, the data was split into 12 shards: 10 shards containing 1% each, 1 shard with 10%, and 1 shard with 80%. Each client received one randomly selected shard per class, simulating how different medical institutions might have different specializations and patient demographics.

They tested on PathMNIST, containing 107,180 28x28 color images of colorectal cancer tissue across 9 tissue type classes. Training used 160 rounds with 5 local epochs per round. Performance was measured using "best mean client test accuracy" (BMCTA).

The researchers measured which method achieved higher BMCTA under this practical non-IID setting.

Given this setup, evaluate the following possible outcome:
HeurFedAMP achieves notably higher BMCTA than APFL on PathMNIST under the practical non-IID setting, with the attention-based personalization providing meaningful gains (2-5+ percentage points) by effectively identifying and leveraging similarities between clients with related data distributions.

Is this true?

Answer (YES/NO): NO